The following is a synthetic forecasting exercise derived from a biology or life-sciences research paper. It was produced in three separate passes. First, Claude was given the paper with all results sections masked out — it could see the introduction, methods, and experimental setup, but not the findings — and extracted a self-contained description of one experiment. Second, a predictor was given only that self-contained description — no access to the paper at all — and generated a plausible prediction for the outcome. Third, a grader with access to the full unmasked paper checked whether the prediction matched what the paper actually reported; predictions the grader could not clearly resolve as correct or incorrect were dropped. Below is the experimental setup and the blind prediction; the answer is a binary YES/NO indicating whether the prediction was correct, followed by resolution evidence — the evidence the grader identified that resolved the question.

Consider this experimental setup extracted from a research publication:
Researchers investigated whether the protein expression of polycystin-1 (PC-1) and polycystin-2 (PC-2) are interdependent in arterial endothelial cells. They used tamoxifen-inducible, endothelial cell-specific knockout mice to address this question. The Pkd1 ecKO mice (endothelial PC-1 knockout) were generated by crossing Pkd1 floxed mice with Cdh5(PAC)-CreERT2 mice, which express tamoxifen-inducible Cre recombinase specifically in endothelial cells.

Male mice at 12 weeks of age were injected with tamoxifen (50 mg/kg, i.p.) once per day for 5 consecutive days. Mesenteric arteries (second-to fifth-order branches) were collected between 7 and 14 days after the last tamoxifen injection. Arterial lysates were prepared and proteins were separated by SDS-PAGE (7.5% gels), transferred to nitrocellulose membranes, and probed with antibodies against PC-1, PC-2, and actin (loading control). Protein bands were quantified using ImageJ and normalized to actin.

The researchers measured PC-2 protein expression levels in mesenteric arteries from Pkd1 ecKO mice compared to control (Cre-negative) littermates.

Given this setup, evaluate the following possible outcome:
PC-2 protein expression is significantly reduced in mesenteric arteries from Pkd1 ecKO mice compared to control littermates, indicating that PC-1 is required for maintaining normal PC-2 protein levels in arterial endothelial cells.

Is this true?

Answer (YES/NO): NO